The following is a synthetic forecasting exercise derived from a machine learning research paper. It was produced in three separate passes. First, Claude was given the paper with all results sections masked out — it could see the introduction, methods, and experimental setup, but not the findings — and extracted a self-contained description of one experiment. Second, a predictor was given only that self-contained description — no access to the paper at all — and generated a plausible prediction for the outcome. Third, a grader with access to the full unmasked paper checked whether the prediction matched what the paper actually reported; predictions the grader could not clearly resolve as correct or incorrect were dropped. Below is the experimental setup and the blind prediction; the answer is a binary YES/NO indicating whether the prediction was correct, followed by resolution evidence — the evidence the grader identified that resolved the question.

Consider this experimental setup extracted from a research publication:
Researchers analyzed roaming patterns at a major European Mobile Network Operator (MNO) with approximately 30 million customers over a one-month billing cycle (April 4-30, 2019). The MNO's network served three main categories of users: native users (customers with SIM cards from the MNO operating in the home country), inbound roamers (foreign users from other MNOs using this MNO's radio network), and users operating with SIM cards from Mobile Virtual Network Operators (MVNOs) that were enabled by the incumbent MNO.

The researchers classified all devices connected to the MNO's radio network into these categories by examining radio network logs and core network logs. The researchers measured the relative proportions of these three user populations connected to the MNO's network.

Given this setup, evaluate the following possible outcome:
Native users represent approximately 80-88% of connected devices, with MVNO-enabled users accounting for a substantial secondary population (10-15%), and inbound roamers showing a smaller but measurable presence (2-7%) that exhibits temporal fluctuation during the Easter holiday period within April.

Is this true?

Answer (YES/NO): NO